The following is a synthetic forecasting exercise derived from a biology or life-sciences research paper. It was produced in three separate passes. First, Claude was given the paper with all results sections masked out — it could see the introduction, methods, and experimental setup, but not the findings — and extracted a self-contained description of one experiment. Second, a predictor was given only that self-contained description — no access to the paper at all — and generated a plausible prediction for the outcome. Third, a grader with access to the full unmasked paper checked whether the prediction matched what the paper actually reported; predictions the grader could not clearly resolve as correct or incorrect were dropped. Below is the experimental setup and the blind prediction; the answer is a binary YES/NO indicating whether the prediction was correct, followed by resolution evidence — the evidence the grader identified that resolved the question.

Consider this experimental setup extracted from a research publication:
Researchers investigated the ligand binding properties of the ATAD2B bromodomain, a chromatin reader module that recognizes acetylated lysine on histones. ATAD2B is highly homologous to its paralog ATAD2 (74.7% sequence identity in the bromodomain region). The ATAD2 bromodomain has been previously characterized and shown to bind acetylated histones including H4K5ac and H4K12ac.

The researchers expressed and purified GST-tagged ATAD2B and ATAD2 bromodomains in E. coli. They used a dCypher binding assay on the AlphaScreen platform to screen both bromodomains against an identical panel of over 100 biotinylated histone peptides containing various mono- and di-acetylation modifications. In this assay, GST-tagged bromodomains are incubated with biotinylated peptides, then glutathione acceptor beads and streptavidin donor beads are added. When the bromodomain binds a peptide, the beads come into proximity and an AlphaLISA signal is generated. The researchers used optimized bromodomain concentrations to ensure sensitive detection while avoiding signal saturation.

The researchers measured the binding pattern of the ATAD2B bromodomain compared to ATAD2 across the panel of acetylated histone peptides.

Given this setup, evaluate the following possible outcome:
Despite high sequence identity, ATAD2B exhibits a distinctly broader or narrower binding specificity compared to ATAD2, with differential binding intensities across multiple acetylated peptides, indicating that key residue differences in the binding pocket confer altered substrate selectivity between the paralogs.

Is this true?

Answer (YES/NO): YES